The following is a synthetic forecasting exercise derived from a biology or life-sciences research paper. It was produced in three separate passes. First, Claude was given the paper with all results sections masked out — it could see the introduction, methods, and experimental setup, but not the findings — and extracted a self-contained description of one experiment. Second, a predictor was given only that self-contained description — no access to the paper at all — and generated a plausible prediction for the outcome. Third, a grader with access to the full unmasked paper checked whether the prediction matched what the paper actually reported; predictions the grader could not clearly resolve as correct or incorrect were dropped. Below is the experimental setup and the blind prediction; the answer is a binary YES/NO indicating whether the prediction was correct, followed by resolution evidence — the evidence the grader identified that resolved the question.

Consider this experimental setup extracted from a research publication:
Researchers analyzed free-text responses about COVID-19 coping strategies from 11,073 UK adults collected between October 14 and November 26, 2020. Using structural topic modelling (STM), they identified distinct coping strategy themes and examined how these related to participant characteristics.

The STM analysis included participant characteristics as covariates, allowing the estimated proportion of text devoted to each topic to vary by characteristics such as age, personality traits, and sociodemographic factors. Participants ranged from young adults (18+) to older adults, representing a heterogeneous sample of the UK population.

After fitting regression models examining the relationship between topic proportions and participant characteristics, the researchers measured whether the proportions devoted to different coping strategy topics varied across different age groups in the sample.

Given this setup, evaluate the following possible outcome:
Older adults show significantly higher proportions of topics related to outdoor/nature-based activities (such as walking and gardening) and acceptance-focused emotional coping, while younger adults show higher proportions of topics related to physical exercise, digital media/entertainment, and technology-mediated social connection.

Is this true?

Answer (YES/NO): NO